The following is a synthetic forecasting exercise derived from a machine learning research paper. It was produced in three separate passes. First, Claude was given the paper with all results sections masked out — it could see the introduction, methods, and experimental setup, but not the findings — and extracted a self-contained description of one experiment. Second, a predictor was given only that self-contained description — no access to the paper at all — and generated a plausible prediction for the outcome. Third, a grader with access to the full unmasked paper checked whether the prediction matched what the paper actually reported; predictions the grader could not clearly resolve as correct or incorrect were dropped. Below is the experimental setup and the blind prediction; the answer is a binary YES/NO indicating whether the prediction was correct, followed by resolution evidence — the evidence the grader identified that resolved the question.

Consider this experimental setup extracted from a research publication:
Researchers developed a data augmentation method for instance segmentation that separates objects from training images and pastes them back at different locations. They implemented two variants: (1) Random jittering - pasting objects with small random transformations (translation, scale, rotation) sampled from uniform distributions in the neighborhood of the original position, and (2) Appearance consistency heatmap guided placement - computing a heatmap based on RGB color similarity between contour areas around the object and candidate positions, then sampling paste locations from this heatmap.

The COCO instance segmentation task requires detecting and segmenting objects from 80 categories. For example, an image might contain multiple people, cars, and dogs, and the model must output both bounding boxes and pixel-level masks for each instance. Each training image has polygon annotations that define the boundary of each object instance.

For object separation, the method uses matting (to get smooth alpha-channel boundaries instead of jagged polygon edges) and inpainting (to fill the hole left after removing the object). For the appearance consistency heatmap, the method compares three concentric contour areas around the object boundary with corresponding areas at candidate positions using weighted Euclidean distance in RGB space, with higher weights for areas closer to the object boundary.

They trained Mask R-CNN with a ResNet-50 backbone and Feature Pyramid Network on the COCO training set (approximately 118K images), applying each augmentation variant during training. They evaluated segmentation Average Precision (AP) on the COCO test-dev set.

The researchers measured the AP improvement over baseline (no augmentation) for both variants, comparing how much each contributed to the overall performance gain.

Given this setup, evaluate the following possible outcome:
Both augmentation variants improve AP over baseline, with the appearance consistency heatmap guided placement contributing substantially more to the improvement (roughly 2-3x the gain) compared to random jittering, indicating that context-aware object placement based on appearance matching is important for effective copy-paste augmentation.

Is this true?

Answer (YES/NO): NO